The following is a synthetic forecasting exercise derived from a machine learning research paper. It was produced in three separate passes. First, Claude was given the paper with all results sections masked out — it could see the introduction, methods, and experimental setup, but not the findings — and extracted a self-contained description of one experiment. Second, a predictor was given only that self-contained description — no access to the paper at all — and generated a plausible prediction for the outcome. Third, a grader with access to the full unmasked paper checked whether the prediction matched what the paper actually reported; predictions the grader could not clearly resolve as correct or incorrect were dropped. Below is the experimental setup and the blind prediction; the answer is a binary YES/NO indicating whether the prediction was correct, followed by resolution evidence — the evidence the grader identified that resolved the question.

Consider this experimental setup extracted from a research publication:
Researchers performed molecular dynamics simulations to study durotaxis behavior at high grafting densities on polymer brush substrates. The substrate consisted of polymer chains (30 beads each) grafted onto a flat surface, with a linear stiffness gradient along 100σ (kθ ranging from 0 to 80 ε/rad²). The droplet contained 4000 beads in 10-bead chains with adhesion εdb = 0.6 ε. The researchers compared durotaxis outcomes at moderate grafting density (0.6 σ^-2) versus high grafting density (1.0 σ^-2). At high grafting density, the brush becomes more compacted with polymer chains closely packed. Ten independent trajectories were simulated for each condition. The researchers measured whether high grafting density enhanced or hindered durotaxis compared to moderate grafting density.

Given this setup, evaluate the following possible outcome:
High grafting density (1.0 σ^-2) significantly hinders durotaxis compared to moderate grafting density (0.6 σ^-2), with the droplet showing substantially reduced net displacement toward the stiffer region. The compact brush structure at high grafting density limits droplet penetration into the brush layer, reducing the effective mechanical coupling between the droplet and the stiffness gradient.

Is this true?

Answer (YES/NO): YES